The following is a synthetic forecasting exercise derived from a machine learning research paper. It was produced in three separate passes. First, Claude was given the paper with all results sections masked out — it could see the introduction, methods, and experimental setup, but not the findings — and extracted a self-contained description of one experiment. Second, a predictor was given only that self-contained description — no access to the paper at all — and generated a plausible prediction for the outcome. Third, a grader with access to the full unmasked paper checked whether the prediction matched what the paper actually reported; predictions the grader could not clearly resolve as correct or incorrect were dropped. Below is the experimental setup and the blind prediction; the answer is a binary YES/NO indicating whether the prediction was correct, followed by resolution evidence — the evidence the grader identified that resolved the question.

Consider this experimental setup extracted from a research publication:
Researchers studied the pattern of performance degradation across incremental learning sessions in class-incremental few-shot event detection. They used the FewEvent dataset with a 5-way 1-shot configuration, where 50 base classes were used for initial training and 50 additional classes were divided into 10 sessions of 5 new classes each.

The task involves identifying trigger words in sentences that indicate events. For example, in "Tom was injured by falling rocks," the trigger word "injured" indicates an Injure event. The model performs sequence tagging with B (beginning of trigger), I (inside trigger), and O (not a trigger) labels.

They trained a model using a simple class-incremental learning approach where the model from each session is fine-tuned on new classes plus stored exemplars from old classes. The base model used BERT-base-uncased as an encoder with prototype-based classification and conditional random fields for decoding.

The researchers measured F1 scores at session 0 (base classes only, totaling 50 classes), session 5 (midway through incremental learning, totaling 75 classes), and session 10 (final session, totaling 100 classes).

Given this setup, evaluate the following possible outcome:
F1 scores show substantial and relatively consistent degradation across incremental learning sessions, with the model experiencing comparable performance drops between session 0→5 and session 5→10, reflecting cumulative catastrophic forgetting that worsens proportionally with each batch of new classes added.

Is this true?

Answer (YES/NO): NO